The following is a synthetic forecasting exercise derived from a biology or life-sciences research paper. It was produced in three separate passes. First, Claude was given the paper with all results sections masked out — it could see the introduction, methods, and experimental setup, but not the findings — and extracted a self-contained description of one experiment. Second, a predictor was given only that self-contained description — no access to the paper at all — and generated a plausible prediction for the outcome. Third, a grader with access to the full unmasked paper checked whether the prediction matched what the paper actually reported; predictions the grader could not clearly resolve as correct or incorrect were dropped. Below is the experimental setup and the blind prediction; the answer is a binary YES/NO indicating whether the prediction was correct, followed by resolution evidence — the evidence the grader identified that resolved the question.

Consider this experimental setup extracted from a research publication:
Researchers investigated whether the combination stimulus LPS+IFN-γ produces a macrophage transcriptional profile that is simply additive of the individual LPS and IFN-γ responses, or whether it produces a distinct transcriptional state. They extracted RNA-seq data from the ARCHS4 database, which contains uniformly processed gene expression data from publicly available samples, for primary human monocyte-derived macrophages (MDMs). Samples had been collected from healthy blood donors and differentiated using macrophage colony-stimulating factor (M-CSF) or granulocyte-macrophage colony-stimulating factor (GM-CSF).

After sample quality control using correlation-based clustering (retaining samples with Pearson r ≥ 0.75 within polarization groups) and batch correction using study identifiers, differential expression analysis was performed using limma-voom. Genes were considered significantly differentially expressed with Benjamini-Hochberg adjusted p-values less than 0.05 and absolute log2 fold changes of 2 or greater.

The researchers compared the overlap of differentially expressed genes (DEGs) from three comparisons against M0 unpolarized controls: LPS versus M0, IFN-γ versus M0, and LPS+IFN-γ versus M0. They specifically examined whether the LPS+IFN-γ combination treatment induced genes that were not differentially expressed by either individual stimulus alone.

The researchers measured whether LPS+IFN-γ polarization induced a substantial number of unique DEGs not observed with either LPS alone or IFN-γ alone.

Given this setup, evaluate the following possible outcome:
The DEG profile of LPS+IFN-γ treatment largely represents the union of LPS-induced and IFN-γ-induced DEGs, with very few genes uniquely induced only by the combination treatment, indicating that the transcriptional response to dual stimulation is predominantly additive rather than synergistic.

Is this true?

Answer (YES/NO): NO